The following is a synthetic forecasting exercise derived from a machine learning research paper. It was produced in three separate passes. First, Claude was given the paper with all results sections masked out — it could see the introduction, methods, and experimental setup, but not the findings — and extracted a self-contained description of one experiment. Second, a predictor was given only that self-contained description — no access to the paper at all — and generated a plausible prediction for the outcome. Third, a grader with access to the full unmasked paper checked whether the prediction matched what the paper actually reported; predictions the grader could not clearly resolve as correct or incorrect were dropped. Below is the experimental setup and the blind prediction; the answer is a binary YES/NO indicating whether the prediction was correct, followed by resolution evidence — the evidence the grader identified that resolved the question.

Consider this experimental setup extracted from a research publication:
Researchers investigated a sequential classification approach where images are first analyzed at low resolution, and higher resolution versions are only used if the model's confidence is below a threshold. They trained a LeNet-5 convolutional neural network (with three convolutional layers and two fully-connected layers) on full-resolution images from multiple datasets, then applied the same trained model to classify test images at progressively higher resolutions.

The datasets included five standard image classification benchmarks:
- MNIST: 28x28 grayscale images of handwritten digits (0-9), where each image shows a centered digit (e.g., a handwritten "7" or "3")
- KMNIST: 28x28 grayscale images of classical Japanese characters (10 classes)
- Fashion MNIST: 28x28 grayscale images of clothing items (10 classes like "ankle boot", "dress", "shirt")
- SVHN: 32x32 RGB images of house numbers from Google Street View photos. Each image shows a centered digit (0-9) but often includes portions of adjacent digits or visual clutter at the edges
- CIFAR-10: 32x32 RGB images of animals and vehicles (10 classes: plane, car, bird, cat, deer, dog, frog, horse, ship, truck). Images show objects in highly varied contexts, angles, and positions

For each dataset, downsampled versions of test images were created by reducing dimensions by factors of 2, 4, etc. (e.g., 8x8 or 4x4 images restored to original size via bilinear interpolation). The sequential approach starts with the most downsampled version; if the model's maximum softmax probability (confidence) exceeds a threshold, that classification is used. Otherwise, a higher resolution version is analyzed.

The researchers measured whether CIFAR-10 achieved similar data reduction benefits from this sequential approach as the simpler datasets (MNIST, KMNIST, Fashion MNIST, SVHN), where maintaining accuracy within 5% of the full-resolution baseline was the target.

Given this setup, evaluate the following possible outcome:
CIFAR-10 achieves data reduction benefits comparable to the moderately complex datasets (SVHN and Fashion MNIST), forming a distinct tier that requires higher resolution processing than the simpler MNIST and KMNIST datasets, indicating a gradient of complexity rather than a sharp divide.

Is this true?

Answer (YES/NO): NO